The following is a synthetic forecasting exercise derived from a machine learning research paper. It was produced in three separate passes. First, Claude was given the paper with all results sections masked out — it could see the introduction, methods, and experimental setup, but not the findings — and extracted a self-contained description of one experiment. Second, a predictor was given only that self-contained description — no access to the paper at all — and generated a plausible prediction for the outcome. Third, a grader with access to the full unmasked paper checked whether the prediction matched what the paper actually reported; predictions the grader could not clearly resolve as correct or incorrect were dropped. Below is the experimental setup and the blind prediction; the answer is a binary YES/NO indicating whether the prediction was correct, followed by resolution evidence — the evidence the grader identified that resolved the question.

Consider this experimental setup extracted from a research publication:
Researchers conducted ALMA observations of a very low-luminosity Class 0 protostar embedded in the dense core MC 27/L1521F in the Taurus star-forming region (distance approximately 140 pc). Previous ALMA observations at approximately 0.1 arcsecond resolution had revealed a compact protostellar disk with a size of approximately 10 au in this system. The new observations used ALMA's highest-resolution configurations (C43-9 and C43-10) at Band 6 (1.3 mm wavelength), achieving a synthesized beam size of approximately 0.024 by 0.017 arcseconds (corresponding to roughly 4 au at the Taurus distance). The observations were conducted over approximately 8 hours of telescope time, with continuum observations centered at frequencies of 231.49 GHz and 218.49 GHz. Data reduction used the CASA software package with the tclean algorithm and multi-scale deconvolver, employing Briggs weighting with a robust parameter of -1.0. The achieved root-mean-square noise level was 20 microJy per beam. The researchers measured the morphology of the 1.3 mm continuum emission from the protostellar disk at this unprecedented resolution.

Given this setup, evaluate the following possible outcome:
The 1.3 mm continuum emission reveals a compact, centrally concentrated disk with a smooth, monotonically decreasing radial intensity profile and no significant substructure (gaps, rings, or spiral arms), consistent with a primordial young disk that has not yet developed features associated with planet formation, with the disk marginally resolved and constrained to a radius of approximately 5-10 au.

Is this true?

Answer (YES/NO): NO